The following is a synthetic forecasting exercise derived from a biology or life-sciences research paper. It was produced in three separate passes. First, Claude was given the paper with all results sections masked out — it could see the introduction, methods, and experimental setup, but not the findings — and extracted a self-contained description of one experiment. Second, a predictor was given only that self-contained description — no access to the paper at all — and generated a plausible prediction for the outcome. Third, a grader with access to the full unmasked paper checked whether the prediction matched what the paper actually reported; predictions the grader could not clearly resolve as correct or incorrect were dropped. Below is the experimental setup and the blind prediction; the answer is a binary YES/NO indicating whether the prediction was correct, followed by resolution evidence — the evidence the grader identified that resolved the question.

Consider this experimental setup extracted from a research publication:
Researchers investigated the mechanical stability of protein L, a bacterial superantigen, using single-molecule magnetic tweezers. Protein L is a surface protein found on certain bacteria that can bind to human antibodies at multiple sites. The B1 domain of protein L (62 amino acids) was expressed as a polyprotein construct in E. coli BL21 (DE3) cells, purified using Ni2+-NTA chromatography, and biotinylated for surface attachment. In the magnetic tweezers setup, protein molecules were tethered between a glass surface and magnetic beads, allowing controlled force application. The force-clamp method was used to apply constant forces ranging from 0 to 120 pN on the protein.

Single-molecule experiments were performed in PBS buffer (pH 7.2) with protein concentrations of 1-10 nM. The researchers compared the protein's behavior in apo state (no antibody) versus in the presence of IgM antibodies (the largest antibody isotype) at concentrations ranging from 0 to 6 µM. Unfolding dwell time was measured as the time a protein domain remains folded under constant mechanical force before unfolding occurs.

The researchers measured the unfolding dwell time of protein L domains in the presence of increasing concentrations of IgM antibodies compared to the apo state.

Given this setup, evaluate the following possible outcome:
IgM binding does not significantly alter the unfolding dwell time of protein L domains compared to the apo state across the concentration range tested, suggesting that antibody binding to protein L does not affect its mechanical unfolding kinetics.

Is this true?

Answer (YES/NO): NO